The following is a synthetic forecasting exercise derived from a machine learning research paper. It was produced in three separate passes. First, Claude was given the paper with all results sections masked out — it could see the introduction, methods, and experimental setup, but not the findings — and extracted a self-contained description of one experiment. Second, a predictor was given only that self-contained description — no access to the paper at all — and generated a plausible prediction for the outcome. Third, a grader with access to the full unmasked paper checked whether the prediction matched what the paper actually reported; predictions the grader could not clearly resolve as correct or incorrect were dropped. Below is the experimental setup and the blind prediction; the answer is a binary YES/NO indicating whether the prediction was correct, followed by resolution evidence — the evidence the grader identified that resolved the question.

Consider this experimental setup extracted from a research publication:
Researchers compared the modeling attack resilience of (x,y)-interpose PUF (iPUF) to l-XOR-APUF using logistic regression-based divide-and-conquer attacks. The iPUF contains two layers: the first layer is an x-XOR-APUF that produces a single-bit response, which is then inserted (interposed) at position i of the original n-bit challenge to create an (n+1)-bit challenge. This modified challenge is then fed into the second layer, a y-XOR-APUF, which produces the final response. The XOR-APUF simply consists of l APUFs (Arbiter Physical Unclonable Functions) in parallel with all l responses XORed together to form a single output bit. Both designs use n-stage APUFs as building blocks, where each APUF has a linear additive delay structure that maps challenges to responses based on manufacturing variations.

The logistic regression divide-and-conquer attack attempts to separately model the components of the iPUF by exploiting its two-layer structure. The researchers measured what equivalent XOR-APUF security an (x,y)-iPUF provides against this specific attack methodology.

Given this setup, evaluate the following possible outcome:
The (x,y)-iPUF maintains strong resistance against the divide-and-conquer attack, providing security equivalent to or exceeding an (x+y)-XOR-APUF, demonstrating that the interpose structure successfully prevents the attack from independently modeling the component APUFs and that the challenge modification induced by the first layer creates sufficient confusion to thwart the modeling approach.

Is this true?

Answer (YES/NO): NO